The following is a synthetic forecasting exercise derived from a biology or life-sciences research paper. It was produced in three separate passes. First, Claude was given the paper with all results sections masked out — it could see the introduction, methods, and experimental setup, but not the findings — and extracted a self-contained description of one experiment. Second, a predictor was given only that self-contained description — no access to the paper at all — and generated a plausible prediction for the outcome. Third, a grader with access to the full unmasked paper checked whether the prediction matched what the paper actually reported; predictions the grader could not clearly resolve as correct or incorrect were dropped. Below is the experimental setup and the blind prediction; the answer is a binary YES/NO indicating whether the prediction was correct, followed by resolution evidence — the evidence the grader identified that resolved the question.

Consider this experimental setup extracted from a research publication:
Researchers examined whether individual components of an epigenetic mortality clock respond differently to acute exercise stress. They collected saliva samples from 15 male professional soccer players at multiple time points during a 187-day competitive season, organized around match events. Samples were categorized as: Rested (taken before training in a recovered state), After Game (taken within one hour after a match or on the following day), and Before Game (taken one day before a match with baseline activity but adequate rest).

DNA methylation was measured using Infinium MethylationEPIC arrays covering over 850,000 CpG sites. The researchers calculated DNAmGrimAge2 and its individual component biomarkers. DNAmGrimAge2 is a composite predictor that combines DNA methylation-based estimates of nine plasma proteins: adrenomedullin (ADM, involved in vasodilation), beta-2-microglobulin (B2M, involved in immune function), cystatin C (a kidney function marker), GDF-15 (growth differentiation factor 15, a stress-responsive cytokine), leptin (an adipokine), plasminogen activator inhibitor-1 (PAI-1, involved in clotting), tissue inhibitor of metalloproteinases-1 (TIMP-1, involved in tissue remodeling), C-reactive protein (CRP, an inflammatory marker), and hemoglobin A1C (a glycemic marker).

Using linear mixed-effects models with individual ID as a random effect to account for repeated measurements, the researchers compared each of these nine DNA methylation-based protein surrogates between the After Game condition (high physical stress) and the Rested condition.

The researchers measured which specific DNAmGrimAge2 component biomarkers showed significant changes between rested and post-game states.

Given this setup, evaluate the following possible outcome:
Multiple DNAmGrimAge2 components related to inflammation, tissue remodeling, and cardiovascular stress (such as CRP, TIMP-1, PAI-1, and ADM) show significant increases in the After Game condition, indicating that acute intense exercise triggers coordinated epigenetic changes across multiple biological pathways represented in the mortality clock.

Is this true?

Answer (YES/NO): NO